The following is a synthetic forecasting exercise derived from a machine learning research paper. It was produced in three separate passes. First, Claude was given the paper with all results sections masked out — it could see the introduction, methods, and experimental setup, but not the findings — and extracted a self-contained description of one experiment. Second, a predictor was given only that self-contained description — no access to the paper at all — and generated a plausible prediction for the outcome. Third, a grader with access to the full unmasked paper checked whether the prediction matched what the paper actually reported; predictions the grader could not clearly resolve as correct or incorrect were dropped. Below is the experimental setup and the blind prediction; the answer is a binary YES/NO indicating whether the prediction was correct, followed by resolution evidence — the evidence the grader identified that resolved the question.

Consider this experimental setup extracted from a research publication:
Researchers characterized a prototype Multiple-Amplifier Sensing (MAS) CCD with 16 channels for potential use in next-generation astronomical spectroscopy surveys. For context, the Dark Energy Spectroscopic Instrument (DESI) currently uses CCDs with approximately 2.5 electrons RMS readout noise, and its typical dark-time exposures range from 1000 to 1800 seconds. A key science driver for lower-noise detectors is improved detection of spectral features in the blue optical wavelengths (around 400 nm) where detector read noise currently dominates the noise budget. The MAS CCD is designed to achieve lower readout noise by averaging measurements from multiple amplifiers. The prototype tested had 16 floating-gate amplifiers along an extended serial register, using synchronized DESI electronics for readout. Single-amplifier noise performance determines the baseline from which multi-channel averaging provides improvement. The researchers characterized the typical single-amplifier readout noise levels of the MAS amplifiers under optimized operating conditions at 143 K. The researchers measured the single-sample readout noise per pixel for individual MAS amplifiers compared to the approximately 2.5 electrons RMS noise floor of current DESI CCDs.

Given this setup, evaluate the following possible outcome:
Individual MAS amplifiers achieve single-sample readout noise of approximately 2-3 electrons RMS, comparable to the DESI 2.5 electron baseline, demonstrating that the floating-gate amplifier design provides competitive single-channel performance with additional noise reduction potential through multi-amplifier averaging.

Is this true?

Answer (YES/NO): NO